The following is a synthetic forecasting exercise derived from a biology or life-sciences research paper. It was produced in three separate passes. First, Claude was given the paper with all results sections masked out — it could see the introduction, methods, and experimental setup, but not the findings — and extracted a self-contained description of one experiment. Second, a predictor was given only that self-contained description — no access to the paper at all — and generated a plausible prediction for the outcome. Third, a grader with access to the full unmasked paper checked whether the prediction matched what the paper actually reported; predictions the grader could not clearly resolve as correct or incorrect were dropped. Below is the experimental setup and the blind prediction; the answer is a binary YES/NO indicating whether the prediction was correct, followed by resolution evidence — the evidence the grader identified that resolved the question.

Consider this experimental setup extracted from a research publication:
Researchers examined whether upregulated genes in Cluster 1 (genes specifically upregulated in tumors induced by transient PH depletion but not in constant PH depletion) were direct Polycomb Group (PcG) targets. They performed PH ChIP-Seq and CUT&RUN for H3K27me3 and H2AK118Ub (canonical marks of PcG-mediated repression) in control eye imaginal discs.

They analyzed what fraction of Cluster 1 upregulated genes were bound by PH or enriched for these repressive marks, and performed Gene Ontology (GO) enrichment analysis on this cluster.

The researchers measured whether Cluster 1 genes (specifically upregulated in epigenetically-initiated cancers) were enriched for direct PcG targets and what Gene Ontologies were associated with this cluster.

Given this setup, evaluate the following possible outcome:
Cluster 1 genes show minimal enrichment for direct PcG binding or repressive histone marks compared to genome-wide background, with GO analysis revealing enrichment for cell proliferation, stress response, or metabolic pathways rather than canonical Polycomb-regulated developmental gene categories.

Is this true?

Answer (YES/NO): NO